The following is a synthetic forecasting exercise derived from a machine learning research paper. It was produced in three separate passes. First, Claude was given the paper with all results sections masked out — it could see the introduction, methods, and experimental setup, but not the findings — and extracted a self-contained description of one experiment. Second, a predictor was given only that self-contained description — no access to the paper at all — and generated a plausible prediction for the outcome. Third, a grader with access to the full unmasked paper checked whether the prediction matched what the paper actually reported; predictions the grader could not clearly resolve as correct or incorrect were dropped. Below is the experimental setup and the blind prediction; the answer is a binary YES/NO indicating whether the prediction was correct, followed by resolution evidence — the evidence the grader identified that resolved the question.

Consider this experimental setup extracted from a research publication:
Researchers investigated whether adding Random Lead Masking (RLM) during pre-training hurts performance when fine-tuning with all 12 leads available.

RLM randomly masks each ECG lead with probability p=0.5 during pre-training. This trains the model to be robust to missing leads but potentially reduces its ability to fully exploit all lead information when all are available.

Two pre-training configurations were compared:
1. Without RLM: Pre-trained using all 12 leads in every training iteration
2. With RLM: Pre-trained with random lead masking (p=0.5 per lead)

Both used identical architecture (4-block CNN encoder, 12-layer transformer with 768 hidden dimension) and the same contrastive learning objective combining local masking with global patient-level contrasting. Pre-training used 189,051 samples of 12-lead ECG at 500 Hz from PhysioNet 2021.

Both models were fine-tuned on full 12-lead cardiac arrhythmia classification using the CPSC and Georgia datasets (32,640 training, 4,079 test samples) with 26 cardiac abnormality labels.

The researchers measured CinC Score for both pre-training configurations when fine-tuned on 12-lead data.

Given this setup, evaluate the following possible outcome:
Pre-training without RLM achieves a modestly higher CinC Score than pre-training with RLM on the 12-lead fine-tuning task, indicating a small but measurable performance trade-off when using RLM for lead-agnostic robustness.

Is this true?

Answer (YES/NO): NO